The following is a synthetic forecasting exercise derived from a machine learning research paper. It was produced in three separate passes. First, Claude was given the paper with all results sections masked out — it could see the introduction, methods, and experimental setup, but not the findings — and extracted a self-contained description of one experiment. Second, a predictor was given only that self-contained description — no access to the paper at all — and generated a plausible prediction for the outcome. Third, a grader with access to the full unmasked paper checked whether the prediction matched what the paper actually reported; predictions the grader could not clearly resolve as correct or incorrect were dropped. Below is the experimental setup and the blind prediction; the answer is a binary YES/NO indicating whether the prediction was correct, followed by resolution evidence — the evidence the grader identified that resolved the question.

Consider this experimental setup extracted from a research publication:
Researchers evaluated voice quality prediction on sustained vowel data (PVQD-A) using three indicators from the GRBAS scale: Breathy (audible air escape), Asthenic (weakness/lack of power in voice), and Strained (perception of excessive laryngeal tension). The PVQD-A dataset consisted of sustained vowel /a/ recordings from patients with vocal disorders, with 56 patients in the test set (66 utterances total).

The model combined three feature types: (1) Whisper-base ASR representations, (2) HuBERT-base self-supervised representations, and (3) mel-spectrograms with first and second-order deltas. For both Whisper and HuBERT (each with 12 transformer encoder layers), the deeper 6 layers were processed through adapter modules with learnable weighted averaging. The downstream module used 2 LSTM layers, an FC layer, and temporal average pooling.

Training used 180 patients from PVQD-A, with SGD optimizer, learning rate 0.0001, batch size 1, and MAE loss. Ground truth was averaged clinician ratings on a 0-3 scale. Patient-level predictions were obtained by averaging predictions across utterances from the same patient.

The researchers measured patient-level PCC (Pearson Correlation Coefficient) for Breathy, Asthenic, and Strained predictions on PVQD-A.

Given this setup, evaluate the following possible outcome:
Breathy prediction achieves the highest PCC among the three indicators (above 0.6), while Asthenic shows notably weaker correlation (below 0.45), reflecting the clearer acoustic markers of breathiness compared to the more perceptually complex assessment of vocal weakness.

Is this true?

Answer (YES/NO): NO